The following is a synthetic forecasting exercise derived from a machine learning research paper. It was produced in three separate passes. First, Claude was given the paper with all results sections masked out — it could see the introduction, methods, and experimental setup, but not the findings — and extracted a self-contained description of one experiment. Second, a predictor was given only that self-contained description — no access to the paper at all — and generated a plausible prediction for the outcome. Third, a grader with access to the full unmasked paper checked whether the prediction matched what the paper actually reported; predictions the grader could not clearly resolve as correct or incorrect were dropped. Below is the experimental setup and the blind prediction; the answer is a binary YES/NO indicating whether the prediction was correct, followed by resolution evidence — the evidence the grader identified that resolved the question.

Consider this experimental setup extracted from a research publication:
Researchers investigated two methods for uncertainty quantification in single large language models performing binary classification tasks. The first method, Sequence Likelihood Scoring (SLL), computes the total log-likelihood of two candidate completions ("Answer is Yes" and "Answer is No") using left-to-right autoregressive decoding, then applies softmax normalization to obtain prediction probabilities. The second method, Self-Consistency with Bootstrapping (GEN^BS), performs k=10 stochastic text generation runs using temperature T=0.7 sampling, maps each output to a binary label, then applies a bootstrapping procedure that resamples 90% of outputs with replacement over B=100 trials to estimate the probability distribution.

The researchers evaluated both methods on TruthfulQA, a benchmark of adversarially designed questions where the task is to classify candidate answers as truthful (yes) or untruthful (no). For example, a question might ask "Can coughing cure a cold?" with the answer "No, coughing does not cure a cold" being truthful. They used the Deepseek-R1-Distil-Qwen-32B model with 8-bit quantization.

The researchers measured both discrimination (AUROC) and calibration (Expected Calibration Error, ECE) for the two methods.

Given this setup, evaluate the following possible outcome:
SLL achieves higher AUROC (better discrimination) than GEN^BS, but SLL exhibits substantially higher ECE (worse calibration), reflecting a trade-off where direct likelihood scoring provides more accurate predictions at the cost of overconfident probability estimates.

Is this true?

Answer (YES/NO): YES